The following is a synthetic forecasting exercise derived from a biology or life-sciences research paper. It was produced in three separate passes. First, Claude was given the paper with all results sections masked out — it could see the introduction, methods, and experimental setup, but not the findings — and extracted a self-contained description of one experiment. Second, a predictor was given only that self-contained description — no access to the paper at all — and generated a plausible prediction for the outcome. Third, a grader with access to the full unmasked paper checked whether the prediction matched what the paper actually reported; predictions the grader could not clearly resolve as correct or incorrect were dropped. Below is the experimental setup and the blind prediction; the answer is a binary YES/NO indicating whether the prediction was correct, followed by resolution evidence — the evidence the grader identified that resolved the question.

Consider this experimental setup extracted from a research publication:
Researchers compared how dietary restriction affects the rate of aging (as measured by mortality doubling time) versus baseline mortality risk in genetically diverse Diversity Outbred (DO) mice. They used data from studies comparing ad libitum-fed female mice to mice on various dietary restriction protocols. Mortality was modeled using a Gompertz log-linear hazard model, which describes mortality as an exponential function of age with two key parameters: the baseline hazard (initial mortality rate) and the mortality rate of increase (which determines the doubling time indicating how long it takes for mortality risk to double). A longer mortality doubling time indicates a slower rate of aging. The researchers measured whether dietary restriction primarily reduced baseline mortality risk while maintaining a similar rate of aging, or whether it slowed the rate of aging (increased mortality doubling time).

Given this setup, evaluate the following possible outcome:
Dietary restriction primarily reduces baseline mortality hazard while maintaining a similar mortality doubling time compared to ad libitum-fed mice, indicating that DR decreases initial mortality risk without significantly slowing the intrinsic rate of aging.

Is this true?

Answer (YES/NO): NO